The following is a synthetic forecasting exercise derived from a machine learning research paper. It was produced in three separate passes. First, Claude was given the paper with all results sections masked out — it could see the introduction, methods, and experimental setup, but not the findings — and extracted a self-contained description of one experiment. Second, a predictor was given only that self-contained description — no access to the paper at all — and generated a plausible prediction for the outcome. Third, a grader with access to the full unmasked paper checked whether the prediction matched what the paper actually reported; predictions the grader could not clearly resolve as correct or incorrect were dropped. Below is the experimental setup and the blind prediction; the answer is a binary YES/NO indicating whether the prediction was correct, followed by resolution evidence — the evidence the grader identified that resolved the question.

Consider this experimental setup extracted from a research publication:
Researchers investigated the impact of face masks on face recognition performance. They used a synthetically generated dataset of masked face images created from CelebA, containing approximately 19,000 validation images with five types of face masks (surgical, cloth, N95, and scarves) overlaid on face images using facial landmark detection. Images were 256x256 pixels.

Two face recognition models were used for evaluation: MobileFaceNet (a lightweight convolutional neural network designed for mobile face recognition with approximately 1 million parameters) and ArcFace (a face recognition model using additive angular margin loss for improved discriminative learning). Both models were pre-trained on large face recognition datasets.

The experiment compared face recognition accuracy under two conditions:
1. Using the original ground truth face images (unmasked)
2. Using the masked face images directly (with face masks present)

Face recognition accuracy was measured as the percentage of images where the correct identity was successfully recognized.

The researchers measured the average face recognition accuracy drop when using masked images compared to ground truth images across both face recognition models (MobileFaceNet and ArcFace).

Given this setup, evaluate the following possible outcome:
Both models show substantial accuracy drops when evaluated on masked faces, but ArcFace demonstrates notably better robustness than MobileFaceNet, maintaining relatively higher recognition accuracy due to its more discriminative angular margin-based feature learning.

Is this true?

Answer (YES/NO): YES